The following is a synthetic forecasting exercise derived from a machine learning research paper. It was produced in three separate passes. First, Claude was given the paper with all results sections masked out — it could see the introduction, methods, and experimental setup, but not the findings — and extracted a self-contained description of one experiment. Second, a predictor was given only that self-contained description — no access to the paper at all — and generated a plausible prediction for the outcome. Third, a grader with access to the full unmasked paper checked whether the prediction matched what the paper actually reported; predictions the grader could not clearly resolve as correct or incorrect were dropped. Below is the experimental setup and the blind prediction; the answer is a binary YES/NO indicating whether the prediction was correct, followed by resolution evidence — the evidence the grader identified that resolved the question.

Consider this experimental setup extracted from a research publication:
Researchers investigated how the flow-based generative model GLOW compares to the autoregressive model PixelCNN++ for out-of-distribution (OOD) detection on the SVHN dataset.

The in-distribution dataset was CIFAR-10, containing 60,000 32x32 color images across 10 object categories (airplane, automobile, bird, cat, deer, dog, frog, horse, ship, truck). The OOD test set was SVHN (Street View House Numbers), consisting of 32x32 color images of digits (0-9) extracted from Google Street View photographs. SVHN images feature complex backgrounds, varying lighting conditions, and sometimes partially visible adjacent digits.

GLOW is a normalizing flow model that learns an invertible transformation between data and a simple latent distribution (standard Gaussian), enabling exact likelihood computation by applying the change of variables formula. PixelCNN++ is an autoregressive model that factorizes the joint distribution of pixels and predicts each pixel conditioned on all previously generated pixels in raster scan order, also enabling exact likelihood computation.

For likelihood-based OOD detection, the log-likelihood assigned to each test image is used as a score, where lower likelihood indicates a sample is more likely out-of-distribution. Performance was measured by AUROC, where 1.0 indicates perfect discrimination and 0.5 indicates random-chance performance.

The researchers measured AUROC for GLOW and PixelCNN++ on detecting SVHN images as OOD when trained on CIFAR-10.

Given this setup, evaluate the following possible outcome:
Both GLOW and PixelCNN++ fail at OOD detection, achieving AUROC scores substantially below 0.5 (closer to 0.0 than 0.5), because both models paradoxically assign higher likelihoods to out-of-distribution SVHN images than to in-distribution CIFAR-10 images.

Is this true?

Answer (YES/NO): NO